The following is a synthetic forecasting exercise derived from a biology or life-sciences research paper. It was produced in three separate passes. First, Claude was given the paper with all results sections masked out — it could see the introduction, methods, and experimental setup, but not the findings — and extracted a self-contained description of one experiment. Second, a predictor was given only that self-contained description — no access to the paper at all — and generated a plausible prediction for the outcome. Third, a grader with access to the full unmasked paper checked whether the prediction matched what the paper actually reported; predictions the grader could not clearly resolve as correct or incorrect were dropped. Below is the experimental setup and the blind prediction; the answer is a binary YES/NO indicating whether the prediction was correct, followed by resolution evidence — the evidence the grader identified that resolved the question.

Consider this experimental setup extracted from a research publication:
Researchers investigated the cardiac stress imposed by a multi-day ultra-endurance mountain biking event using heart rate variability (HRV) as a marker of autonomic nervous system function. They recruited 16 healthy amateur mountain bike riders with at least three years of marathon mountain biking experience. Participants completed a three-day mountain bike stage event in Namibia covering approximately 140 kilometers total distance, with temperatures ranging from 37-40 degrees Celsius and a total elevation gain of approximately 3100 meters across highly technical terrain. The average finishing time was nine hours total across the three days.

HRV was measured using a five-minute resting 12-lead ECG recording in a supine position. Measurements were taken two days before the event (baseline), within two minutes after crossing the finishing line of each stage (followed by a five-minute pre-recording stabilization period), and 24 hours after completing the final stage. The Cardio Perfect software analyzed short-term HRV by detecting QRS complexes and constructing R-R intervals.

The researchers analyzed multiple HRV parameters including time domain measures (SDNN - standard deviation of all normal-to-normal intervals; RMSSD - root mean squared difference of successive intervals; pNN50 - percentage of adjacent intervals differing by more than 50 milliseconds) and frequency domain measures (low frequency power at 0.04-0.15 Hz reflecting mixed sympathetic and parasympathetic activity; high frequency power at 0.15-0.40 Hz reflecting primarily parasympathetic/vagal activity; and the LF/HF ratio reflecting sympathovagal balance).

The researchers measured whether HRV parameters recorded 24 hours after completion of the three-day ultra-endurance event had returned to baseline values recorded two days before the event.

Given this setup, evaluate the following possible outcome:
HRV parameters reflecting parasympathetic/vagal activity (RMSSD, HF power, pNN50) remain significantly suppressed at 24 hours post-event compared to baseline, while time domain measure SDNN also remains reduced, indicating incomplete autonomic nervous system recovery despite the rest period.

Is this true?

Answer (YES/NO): NO